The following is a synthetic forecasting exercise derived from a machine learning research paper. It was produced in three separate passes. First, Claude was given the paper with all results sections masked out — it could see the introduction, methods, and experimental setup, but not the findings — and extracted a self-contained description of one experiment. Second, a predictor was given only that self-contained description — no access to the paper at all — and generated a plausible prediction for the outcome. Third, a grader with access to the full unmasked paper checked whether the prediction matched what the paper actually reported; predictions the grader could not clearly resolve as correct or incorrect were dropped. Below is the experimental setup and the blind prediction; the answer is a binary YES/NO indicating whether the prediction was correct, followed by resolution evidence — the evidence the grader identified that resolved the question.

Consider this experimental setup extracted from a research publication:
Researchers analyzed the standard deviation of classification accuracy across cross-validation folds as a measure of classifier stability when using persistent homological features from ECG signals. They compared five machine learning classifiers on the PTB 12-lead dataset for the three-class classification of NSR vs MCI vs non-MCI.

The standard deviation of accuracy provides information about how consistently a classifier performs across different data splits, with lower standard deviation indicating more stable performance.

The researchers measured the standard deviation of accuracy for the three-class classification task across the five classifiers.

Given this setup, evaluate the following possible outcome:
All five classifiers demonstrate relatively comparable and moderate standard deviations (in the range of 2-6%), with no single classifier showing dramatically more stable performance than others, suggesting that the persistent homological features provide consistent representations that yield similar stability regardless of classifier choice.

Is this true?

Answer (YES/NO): YES